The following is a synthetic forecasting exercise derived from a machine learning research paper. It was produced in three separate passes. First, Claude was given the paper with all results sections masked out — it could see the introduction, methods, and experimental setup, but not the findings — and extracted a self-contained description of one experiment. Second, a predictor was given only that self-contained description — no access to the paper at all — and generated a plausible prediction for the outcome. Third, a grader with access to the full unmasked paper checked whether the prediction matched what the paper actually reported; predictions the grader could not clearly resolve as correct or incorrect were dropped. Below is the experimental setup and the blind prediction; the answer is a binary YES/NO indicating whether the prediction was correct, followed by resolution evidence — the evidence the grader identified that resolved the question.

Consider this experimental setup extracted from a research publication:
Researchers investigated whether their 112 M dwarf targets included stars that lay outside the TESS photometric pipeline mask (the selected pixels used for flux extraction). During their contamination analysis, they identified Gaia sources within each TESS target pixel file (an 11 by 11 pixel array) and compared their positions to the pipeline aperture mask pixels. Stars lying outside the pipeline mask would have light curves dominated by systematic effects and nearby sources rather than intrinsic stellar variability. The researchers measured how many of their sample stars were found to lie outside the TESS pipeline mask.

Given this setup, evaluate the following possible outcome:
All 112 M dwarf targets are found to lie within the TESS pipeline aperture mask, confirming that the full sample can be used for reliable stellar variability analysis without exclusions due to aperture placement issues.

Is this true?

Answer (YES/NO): NO